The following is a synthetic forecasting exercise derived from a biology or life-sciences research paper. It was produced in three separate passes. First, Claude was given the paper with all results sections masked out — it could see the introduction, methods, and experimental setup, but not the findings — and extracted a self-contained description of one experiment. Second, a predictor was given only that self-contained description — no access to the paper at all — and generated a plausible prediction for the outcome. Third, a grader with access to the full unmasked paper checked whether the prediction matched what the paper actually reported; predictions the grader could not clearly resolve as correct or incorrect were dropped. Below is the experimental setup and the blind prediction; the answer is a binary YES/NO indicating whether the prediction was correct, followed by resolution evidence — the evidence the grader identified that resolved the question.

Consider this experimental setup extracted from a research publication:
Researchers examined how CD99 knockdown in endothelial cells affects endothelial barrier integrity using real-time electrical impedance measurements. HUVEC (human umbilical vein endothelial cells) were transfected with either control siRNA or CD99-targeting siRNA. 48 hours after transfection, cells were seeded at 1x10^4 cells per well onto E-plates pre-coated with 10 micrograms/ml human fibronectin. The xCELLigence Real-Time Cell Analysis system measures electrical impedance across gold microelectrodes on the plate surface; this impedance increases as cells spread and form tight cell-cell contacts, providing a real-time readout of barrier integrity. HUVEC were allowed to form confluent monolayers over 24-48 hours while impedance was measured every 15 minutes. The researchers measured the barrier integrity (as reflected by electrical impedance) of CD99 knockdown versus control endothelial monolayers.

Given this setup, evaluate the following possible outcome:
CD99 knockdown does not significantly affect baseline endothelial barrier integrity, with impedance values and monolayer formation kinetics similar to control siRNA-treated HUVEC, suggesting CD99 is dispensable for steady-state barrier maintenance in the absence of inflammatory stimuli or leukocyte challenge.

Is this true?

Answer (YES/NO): NO